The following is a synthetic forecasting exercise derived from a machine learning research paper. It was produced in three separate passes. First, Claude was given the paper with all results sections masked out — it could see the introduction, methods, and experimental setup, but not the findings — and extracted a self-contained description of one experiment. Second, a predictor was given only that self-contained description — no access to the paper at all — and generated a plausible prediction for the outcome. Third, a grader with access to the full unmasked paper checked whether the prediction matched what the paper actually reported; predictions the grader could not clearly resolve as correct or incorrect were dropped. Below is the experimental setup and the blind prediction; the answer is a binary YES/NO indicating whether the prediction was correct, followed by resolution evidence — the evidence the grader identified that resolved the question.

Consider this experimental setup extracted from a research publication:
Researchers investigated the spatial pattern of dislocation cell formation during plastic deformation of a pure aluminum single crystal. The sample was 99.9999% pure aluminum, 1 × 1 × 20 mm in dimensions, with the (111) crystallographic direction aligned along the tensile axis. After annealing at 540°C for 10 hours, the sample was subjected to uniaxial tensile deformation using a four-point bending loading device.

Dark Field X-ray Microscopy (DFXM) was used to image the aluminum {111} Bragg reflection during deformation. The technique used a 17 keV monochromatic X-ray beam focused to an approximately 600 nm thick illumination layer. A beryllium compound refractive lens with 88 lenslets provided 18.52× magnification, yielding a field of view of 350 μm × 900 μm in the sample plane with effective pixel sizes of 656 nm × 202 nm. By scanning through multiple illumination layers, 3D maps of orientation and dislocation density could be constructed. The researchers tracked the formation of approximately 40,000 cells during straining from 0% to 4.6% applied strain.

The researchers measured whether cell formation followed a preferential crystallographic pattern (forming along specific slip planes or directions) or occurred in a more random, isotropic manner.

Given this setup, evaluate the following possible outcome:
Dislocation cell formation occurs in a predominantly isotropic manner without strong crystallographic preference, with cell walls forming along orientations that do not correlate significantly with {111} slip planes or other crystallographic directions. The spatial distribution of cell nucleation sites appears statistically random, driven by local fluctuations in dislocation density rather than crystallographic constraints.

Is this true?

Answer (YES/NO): YES